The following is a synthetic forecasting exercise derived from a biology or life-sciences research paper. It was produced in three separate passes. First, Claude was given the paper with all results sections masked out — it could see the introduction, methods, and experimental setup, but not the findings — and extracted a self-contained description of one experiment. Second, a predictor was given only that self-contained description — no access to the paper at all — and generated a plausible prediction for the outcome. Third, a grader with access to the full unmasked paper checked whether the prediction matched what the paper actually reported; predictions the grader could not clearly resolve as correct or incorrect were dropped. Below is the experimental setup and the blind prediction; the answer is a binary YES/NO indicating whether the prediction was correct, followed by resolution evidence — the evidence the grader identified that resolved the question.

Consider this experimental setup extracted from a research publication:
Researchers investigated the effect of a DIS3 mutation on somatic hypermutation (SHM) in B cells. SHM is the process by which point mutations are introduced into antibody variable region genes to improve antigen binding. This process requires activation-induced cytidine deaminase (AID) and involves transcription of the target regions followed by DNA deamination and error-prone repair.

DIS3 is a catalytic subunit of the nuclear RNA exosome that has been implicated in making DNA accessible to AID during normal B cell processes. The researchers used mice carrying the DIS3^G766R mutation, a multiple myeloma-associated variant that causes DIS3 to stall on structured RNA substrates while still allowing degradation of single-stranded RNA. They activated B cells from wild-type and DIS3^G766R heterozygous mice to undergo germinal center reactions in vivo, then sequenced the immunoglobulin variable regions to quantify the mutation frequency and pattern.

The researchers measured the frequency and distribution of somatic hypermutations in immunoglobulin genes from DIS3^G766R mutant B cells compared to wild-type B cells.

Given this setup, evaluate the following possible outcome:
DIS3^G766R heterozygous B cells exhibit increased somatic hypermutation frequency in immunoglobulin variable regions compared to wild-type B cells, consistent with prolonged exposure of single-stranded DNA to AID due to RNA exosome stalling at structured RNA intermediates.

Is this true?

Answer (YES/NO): NO